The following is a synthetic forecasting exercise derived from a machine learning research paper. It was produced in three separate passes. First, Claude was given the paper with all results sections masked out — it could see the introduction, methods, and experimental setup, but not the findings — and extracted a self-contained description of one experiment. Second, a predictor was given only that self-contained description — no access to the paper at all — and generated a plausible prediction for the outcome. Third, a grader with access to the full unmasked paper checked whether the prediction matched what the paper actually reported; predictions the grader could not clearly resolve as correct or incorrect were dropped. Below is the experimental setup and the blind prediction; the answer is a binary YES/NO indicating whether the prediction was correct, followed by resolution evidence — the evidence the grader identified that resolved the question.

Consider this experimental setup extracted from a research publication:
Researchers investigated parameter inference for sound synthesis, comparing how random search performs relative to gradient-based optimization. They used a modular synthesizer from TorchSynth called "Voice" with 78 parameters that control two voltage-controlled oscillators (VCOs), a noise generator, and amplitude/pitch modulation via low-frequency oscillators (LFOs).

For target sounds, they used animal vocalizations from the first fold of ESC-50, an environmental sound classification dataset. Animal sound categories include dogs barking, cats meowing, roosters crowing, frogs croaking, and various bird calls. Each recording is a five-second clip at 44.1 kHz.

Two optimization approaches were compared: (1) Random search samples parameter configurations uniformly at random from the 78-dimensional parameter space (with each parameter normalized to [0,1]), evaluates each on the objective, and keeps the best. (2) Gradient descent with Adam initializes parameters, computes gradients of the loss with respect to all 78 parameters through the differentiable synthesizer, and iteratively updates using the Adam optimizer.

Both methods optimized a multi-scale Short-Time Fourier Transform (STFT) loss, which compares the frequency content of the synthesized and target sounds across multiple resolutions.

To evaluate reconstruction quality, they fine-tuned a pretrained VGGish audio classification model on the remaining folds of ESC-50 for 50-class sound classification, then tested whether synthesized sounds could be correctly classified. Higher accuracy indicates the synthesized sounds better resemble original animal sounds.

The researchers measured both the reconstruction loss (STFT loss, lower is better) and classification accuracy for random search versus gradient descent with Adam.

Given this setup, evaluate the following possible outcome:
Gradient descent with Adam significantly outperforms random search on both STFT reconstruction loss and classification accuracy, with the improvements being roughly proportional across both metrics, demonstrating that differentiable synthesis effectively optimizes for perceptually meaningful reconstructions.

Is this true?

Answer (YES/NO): NO